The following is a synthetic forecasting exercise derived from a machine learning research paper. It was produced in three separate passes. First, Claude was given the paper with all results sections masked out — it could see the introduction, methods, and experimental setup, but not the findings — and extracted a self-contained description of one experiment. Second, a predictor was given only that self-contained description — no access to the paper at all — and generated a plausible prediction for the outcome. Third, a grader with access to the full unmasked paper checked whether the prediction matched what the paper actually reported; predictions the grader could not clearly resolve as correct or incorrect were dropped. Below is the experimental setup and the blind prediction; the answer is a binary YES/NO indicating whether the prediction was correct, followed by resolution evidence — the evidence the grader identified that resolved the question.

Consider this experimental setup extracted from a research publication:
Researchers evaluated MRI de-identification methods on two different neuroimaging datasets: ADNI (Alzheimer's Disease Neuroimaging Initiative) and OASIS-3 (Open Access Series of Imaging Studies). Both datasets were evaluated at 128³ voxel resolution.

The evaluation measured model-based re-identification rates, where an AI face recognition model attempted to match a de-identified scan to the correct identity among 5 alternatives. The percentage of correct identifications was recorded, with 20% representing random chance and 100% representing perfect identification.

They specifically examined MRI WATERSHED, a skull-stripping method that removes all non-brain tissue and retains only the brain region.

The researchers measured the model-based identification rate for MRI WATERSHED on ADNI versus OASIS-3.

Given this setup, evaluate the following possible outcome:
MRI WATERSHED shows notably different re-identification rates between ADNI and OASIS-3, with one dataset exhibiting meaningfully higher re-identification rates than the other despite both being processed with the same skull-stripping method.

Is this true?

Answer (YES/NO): YES